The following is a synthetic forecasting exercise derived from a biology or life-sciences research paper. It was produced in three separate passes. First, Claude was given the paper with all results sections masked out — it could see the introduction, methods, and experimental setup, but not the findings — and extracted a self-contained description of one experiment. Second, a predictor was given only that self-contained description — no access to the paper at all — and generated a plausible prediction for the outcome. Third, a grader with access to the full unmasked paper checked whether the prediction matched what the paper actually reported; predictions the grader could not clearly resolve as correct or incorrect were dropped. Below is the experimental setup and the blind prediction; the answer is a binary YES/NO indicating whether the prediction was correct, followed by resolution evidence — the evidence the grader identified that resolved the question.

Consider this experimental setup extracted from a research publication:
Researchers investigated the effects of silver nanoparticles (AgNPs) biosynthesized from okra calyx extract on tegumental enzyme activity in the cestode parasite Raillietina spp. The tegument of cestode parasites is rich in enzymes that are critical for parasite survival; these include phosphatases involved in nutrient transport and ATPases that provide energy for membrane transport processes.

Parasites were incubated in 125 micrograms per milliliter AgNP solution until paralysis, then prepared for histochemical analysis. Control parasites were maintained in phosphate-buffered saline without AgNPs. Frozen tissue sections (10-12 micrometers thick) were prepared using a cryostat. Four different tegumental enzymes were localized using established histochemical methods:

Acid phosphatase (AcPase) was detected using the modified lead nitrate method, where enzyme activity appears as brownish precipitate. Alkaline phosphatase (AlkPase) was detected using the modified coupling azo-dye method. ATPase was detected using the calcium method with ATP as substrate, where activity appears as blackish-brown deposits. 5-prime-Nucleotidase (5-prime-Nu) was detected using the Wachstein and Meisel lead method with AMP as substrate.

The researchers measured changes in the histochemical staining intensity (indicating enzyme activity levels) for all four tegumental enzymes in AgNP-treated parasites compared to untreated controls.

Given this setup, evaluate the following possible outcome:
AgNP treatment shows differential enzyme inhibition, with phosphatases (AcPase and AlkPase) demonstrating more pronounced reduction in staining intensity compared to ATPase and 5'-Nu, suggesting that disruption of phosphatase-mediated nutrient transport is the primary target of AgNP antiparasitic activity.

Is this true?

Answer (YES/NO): NO